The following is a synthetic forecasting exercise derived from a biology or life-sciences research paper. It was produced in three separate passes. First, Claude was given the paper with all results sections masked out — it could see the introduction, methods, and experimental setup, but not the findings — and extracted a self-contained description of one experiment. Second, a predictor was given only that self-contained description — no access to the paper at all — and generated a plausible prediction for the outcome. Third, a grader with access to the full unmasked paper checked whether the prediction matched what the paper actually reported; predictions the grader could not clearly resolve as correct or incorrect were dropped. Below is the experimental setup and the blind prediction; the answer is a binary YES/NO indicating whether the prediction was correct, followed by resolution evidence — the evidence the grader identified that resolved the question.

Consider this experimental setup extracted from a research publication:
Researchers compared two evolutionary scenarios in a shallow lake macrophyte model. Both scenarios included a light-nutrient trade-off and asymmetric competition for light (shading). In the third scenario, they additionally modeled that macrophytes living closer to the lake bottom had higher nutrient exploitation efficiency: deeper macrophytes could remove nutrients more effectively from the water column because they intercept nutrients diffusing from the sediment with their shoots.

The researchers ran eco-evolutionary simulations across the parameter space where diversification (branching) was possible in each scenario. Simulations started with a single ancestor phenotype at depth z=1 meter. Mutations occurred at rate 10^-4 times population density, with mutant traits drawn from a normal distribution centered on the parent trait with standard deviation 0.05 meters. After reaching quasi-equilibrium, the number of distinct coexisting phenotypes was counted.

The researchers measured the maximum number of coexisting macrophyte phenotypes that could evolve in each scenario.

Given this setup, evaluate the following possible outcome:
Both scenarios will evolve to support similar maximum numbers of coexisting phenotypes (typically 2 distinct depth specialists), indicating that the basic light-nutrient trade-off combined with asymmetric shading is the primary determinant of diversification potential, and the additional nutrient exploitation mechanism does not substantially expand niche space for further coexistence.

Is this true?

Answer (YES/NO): NO